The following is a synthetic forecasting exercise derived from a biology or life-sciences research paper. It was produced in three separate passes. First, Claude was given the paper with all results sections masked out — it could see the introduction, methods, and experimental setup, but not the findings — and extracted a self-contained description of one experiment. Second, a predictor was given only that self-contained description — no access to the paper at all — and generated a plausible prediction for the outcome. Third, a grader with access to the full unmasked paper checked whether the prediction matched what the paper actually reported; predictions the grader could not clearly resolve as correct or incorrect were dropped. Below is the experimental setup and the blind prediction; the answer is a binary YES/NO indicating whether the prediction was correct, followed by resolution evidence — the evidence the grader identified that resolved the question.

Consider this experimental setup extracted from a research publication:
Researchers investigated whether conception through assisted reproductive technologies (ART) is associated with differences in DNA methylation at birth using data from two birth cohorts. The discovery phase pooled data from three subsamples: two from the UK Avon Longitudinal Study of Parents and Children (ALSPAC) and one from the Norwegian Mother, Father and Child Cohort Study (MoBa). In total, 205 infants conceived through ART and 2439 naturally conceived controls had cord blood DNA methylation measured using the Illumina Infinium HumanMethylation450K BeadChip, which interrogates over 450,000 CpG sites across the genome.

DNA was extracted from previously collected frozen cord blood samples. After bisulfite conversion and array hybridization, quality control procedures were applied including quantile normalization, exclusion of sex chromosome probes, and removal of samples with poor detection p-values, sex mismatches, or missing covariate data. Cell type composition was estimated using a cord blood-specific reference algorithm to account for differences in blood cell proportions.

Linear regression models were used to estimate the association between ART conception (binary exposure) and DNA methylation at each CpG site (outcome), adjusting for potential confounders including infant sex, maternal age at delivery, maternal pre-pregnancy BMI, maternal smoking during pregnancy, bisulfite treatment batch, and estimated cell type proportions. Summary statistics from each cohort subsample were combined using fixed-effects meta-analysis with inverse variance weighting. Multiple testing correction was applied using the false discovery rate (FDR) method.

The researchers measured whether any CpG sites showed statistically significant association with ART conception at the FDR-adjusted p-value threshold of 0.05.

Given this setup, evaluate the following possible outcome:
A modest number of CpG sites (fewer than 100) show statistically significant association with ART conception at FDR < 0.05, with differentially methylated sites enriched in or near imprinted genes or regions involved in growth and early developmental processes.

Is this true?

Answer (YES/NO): NO